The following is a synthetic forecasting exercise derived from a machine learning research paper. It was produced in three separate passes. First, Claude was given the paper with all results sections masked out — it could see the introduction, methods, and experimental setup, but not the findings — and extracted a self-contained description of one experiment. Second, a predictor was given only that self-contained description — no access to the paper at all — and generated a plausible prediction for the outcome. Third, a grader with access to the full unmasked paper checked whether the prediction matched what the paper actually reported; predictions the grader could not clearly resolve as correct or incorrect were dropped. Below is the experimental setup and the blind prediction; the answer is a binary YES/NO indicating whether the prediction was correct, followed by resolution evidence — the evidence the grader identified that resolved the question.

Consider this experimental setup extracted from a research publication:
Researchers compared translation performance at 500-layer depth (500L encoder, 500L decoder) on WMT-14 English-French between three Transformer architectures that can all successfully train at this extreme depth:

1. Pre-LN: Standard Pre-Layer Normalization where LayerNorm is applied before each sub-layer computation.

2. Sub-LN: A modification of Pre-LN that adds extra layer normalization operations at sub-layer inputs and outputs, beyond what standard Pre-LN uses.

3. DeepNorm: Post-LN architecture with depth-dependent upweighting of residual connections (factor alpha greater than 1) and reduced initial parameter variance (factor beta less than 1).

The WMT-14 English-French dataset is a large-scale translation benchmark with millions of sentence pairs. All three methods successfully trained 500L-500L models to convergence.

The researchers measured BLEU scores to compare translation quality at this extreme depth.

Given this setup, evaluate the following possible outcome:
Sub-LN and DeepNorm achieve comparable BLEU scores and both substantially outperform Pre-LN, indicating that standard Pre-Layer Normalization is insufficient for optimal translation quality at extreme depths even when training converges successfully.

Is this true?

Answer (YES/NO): NO